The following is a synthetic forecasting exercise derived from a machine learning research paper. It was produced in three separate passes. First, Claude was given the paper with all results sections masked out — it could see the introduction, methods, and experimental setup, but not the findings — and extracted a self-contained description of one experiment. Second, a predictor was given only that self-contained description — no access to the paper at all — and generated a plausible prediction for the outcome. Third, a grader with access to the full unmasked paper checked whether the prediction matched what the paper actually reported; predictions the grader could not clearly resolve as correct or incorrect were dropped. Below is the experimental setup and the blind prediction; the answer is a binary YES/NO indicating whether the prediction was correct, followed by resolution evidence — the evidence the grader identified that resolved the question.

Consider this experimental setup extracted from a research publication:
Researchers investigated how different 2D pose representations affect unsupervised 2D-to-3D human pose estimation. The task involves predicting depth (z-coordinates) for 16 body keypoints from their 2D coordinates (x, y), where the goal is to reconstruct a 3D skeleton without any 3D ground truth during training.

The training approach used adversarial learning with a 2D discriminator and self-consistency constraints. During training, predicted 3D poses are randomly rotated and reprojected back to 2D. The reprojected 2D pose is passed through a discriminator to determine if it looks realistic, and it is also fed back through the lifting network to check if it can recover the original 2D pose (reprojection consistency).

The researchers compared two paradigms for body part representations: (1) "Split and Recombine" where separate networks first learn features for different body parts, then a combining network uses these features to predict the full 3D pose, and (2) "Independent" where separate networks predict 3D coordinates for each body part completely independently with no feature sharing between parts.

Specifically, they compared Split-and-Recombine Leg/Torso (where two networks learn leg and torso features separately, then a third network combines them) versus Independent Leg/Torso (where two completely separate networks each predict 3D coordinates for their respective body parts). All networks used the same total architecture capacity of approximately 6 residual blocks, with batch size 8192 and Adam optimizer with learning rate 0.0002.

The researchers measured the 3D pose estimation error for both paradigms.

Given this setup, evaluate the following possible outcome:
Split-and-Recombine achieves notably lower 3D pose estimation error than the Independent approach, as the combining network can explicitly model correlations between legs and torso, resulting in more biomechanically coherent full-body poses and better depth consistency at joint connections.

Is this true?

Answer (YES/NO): NO